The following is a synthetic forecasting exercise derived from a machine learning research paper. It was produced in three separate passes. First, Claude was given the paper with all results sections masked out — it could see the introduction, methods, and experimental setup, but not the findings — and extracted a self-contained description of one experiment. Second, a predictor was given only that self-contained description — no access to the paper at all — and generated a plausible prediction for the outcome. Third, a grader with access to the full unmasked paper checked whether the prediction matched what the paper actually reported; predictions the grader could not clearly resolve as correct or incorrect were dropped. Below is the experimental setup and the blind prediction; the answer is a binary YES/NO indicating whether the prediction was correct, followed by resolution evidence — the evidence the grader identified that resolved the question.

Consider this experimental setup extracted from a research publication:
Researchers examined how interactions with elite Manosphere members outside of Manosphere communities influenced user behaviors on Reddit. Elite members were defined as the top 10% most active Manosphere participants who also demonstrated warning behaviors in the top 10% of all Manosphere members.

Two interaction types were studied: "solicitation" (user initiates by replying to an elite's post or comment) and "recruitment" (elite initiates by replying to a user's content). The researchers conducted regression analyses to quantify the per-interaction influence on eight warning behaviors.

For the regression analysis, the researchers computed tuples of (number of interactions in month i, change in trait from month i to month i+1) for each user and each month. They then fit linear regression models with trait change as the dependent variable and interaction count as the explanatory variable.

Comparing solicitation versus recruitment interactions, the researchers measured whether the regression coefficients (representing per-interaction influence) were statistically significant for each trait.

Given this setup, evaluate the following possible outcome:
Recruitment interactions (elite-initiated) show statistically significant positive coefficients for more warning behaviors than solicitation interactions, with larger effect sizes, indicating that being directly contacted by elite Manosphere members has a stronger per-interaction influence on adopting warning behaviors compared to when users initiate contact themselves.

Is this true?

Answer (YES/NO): NO